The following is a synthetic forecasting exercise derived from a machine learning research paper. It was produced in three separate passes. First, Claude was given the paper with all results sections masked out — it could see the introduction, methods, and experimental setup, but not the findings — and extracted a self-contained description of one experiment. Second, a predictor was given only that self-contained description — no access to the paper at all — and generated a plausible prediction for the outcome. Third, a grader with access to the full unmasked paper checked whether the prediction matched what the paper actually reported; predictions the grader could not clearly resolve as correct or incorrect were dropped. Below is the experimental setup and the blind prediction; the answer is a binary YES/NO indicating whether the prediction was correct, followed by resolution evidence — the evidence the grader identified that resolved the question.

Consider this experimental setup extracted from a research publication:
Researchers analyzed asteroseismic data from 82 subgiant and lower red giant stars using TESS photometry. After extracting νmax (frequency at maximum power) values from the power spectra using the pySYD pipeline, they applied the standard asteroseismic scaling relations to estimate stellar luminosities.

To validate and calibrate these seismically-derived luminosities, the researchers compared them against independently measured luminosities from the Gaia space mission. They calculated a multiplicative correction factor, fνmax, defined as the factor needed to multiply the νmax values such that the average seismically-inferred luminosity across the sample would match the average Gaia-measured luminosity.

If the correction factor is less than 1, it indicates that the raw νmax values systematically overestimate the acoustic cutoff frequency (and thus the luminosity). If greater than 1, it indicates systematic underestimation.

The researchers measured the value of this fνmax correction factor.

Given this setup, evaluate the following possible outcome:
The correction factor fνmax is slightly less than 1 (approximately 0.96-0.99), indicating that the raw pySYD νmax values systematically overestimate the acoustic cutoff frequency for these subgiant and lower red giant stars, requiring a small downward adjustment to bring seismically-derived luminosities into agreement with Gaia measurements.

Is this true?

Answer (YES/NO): YES